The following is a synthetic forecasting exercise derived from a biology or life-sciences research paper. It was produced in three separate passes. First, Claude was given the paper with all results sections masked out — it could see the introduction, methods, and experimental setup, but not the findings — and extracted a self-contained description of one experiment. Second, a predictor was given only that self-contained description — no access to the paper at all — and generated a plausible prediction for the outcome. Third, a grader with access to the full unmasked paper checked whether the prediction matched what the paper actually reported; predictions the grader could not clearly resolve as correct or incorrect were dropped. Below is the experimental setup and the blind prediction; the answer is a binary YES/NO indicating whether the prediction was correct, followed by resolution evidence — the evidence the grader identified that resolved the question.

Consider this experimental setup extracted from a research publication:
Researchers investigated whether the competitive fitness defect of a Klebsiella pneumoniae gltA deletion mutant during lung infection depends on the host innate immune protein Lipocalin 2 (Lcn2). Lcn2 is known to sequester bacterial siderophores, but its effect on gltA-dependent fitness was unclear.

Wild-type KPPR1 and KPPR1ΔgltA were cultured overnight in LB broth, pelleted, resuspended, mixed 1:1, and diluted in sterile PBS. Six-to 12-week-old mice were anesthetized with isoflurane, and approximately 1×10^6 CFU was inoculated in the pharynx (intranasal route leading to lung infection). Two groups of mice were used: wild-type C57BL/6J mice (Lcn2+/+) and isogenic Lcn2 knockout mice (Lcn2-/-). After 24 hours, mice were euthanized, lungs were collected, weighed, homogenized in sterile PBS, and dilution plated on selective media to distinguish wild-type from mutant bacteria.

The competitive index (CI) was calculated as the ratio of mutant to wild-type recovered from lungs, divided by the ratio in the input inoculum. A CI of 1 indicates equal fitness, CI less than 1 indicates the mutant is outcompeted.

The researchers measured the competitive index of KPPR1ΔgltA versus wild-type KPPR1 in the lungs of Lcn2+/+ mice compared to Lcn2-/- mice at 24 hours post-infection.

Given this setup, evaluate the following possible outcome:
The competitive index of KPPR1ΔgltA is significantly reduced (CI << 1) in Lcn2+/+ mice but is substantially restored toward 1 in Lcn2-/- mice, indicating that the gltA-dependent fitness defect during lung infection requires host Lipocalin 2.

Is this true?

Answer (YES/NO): NO